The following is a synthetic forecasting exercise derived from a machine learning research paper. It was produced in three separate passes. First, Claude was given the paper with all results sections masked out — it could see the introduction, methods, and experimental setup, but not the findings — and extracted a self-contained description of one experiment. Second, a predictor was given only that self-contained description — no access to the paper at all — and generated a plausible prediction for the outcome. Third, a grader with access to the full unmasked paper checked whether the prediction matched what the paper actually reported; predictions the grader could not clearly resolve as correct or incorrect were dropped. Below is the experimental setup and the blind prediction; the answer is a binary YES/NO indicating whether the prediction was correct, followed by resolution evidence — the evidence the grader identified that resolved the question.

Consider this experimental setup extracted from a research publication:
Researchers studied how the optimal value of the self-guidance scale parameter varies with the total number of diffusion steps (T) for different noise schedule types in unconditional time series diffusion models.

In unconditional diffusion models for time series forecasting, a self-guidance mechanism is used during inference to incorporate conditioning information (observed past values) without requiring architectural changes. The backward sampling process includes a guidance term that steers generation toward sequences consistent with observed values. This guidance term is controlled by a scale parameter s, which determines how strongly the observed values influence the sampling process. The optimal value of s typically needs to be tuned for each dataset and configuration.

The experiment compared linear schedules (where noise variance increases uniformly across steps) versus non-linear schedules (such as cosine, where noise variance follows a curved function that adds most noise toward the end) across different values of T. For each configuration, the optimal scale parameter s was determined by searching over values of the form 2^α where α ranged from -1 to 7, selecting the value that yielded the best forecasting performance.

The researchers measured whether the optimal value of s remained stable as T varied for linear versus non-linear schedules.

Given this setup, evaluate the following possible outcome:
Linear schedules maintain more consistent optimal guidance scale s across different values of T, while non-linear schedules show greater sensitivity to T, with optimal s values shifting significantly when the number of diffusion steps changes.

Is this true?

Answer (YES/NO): NO